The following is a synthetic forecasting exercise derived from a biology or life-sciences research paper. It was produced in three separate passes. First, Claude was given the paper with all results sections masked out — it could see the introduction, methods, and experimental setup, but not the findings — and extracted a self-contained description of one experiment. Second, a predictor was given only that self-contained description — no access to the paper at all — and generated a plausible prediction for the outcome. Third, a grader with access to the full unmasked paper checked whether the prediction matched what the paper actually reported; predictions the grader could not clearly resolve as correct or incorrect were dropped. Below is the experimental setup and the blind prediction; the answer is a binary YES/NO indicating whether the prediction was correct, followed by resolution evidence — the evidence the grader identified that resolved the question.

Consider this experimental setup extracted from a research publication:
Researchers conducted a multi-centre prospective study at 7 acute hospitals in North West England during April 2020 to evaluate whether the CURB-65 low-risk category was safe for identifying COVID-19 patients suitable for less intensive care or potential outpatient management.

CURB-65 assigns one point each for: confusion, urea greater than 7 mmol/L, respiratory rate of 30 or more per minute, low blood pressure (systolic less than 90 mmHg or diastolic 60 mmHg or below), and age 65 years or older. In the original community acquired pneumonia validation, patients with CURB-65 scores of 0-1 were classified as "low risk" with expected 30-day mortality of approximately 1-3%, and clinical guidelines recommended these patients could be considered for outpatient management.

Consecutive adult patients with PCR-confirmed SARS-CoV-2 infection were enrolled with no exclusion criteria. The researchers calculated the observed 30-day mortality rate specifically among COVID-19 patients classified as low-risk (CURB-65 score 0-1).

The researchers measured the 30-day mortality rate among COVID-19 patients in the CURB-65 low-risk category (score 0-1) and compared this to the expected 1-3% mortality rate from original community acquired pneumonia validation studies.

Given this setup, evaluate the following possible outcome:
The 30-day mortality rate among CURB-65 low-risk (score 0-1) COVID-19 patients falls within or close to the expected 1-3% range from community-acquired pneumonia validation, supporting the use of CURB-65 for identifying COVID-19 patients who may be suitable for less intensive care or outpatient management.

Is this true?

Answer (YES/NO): NO